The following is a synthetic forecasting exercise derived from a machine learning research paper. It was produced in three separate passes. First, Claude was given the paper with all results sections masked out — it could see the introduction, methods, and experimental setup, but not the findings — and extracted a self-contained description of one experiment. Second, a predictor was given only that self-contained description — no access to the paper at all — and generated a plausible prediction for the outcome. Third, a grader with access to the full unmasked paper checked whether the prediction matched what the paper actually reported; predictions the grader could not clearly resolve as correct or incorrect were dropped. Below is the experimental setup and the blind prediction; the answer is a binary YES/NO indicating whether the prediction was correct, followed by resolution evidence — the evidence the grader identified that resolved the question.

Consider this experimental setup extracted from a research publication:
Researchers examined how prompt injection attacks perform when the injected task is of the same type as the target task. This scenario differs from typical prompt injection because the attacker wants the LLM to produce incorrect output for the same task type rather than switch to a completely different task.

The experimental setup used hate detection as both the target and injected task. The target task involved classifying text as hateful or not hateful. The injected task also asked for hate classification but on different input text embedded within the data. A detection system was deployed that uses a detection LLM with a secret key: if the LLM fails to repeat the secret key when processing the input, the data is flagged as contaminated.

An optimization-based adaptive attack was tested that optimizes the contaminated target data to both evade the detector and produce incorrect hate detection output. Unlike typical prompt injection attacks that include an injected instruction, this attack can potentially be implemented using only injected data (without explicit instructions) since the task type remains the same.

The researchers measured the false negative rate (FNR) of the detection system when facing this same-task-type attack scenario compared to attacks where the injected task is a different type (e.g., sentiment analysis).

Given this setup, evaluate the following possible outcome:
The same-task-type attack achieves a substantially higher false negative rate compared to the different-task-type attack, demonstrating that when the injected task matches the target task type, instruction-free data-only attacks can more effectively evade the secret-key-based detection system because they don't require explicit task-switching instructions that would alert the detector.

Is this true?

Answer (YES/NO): YES